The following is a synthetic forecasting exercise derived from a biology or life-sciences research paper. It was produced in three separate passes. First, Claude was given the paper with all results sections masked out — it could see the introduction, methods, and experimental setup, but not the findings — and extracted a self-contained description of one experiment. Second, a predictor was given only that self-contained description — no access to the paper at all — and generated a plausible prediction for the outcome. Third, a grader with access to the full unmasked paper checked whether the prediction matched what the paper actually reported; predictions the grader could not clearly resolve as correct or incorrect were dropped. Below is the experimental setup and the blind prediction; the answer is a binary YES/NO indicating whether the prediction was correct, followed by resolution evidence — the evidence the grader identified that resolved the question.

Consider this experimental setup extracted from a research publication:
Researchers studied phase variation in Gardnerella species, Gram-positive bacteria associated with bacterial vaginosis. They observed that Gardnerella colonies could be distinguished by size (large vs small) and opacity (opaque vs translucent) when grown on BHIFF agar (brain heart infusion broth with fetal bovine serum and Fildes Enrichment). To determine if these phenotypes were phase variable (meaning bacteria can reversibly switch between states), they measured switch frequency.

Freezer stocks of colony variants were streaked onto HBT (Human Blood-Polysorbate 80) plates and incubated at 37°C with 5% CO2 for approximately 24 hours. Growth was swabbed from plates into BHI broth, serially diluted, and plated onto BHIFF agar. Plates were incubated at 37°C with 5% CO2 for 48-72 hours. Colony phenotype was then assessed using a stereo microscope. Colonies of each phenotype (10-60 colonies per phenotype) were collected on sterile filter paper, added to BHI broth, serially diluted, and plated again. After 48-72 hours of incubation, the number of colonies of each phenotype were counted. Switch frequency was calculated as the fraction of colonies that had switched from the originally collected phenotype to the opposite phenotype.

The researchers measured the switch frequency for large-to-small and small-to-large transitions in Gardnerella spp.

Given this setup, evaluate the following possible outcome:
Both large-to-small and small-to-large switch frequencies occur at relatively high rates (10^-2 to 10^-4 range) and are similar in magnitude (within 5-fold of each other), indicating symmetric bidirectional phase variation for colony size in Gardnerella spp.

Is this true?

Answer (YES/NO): NO